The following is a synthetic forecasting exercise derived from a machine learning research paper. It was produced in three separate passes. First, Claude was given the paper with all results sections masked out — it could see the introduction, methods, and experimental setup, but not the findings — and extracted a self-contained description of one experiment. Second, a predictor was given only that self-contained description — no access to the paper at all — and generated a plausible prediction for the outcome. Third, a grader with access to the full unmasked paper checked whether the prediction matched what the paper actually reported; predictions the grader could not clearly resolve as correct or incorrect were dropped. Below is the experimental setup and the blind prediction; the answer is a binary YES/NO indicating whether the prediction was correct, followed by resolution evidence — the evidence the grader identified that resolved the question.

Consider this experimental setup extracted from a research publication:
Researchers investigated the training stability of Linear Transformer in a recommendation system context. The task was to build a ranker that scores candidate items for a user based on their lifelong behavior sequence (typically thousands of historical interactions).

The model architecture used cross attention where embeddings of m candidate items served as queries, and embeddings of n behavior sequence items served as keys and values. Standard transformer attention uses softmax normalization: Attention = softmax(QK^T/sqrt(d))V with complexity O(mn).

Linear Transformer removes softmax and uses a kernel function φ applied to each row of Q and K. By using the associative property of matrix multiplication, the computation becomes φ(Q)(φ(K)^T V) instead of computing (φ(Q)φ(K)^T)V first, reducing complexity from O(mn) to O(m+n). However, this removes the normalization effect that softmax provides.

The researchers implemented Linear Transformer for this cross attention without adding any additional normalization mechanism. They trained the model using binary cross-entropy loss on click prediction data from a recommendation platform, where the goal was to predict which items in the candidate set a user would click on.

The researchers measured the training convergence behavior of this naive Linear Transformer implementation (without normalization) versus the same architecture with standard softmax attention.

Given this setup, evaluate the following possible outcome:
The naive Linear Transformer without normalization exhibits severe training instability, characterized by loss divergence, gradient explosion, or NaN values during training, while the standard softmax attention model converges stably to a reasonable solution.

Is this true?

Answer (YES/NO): YES